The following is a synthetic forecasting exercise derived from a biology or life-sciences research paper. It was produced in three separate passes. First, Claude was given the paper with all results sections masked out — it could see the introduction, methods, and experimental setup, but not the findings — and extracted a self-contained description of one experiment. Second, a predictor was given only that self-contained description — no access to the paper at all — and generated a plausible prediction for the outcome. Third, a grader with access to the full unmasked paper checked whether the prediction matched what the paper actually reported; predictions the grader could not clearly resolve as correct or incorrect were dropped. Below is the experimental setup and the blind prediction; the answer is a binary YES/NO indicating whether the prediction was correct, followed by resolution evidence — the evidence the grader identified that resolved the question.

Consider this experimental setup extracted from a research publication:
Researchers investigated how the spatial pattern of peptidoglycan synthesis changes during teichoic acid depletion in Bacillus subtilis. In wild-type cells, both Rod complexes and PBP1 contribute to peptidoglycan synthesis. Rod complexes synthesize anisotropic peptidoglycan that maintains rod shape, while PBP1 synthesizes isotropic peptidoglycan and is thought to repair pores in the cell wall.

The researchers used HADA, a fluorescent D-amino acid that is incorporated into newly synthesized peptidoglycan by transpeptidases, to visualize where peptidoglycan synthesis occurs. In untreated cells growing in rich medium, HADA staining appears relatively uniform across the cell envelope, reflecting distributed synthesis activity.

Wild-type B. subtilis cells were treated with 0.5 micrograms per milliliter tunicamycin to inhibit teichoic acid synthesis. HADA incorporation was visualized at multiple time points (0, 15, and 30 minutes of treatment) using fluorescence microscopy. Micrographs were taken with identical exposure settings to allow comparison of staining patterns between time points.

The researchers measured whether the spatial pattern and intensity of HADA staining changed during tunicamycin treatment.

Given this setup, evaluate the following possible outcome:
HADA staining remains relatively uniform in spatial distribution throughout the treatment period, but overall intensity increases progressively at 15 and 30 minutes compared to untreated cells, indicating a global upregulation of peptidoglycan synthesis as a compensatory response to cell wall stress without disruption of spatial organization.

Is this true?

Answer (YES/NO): NO